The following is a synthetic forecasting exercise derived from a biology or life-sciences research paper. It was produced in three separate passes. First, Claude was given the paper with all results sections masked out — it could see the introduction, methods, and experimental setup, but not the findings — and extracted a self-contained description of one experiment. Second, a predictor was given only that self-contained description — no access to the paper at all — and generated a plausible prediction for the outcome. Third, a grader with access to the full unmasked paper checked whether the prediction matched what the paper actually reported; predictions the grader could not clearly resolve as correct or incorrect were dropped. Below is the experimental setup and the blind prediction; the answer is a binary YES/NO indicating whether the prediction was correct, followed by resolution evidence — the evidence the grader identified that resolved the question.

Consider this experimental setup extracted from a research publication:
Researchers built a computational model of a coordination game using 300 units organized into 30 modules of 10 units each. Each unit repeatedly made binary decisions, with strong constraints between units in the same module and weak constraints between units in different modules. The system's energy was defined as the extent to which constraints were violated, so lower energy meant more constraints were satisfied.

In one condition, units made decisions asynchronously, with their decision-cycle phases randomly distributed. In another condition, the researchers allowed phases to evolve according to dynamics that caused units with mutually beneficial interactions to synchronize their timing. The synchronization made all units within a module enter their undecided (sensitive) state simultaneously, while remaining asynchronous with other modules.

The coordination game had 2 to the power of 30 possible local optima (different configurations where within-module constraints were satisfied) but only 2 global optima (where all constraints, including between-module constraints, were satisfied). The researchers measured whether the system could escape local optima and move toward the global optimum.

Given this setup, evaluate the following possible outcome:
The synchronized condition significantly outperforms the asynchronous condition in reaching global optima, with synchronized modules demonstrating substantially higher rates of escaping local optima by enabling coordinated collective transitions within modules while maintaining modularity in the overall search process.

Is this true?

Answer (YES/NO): YES